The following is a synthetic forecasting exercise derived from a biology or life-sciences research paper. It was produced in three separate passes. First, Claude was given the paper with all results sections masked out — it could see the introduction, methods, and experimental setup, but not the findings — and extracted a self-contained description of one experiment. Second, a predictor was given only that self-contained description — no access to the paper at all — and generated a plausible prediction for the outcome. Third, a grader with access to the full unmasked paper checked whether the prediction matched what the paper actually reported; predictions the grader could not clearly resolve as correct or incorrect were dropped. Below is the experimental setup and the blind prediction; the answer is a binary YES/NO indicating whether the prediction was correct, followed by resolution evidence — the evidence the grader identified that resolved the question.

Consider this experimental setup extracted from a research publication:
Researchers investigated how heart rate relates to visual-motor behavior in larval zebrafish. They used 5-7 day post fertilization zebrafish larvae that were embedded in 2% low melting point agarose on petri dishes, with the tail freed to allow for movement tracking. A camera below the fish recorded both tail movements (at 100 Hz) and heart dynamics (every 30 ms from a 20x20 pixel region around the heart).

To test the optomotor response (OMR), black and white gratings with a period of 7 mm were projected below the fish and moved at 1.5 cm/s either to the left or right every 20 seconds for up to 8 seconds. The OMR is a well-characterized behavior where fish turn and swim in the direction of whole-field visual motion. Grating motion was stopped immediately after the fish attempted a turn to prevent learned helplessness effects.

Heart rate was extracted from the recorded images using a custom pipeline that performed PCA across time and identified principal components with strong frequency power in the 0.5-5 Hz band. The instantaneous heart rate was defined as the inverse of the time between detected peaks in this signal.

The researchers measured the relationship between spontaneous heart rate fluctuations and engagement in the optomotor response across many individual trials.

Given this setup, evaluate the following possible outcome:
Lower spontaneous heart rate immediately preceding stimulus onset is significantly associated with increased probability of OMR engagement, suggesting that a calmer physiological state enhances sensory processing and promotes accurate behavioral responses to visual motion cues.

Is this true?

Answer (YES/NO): YES